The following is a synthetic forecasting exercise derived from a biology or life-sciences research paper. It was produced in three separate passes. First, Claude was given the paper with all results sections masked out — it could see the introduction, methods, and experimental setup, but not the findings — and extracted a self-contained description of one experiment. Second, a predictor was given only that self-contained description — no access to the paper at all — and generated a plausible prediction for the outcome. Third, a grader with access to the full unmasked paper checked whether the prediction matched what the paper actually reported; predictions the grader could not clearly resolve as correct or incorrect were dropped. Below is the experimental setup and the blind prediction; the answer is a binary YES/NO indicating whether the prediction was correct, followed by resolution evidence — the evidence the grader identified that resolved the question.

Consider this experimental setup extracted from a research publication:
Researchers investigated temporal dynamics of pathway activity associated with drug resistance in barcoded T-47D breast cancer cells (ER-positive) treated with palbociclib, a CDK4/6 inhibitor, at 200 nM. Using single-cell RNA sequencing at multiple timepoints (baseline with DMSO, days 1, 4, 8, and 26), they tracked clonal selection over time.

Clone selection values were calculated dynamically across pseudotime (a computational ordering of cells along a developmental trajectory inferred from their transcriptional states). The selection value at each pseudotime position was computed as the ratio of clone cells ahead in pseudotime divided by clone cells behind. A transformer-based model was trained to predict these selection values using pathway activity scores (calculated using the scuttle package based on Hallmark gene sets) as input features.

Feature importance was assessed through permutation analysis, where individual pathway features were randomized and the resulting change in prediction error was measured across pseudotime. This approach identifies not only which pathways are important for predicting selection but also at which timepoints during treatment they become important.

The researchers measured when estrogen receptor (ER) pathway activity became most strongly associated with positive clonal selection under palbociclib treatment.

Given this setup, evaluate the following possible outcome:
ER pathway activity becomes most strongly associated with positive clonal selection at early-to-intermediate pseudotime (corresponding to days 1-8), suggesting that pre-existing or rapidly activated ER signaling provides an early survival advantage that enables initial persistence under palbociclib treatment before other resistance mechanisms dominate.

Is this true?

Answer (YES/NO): YES